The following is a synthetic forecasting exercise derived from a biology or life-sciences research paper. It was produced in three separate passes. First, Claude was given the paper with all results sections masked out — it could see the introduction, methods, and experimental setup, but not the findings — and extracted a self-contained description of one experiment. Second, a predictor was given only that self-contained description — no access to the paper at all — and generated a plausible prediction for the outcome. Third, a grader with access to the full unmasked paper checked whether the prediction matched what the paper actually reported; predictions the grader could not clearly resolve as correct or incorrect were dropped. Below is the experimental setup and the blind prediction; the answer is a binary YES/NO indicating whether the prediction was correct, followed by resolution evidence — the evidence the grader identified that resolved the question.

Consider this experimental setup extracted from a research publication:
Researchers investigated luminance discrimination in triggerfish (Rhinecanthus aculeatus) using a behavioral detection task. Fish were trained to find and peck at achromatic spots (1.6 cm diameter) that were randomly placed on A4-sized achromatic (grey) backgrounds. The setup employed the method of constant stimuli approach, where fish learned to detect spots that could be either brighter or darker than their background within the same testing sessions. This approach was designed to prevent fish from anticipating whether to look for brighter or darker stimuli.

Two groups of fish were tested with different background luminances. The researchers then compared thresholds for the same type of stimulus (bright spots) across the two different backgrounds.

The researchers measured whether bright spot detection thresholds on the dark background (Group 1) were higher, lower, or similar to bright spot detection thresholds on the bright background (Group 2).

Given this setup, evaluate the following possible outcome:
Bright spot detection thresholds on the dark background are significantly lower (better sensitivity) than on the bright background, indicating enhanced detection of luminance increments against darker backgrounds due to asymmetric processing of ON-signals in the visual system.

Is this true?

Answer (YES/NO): NO